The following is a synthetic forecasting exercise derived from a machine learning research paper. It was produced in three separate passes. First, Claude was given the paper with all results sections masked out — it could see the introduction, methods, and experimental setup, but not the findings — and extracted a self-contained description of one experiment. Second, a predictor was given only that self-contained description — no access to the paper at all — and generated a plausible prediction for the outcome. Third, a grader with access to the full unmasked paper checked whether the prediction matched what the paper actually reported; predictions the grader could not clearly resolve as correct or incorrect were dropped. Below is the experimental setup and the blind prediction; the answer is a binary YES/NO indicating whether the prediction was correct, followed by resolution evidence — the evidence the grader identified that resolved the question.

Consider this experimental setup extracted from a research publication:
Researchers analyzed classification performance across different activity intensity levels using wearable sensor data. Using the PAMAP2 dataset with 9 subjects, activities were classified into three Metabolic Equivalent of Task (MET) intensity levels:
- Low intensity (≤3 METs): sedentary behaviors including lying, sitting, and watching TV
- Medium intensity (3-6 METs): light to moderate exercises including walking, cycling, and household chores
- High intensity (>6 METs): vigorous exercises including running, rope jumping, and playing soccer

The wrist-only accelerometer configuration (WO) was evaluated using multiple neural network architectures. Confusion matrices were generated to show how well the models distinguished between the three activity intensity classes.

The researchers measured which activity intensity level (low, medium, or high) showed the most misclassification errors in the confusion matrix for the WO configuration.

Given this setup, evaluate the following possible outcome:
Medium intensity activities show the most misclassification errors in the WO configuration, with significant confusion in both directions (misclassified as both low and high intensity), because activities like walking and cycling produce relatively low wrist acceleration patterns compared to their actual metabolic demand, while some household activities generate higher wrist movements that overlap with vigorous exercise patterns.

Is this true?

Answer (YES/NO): NO